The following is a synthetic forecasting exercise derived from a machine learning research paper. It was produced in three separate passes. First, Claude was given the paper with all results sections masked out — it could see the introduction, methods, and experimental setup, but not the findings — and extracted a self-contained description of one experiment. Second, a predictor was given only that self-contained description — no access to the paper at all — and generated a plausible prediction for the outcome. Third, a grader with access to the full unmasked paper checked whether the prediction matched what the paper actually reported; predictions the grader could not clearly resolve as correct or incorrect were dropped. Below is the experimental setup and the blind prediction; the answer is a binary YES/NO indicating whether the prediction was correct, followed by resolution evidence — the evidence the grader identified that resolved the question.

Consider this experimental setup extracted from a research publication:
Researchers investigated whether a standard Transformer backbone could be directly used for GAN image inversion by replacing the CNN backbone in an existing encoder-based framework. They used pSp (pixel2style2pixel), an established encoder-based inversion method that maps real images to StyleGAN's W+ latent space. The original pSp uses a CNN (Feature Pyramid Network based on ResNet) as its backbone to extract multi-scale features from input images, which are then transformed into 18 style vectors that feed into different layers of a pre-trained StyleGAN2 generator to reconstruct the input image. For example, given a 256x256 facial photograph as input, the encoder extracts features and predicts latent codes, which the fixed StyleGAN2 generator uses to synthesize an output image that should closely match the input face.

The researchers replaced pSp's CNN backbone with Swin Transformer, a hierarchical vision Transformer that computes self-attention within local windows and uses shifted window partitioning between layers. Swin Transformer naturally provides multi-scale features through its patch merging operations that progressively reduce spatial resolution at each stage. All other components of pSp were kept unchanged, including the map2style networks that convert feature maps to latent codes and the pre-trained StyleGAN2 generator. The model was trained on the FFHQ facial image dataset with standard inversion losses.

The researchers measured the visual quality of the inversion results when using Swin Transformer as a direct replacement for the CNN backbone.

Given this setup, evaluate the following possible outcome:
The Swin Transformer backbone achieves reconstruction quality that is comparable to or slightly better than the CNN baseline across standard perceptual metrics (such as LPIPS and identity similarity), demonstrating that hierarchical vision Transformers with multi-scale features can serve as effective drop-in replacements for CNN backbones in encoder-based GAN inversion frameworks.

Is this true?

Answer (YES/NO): NO